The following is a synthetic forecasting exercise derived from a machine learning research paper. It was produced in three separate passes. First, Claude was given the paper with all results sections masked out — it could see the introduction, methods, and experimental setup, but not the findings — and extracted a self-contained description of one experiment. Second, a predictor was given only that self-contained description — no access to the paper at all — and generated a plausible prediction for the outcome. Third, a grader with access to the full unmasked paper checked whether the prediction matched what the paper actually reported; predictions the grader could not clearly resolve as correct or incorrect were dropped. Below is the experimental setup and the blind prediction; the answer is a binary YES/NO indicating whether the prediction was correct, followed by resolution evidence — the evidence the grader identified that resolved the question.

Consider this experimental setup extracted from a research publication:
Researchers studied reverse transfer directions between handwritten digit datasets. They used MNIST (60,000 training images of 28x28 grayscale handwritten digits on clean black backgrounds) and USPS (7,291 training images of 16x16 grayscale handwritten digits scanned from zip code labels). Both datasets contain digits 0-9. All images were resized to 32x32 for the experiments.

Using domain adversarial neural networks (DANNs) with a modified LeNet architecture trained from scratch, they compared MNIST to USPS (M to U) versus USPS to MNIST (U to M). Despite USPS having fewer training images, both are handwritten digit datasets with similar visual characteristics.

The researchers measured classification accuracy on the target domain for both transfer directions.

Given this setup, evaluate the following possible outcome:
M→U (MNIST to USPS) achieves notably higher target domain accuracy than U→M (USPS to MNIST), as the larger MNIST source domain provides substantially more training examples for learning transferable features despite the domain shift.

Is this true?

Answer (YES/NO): NO